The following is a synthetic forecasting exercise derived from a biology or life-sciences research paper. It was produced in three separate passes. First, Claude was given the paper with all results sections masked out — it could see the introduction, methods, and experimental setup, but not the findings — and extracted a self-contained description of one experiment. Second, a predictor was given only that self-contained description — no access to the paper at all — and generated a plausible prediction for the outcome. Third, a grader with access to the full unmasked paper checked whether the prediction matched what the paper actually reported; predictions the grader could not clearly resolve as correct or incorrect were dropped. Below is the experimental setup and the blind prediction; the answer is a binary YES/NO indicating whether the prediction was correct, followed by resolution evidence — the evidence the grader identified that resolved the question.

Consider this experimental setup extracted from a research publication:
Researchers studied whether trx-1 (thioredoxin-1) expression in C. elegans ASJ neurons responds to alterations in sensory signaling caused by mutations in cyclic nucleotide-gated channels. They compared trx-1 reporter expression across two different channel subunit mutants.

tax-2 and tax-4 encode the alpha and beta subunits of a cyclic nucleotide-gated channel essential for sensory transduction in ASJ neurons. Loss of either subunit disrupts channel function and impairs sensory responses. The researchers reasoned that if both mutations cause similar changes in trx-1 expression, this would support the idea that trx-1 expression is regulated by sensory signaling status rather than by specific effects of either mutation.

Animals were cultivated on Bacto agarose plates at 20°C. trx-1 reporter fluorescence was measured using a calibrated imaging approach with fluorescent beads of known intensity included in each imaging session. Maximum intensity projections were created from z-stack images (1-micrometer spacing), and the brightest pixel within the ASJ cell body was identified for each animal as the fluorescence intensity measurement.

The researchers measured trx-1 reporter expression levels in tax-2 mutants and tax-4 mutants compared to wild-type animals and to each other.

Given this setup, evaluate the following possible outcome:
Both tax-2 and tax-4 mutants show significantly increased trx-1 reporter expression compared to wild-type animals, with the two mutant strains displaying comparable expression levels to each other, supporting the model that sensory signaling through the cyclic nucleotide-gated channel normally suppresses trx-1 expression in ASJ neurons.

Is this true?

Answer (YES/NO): YES